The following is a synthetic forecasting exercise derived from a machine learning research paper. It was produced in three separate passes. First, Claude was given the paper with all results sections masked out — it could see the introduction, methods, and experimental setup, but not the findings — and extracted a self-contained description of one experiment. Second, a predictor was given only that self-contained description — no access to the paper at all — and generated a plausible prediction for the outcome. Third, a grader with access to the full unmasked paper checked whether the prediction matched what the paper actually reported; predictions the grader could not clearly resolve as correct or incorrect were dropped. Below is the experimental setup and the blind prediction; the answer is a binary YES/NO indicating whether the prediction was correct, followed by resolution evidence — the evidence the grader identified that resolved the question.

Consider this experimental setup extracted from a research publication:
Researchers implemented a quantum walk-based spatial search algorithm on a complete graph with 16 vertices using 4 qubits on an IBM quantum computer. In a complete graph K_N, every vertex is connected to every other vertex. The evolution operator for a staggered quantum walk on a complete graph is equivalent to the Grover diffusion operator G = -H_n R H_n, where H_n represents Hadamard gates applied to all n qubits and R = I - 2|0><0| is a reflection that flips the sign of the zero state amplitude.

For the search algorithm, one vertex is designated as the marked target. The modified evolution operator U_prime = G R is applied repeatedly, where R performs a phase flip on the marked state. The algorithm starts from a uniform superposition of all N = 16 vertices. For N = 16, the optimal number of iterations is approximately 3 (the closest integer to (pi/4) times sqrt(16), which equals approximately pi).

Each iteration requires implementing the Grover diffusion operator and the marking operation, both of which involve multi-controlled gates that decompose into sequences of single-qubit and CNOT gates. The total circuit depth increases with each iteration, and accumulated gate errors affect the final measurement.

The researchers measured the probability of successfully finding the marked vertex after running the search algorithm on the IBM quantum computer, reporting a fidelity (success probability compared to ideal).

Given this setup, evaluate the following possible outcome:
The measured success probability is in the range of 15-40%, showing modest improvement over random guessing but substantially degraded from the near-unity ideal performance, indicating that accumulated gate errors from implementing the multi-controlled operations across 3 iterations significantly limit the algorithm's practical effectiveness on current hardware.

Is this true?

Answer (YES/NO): YES